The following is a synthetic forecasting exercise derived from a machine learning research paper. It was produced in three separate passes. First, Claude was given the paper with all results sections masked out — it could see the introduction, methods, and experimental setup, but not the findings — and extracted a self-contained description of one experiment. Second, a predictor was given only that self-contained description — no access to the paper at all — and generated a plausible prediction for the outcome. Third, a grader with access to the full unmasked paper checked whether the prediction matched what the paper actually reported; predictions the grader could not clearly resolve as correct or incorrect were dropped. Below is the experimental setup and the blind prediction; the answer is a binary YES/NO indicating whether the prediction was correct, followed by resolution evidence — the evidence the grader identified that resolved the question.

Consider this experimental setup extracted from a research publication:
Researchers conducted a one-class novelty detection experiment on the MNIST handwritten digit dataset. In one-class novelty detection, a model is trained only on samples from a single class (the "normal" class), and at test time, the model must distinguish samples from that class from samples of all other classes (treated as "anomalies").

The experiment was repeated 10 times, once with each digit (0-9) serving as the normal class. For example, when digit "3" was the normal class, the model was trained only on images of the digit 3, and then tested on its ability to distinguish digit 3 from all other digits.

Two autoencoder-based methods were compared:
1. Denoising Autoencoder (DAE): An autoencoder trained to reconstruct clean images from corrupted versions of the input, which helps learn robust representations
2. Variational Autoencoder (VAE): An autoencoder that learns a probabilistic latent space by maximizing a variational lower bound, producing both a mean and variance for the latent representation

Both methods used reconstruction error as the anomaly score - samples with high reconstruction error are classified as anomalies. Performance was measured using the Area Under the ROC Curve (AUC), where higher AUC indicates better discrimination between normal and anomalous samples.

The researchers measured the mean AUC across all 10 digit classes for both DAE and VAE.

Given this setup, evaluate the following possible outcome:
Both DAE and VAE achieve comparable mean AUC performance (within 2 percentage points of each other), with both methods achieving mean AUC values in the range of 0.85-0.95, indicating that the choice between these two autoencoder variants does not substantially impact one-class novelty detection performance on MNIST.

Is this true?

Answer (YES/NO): NO